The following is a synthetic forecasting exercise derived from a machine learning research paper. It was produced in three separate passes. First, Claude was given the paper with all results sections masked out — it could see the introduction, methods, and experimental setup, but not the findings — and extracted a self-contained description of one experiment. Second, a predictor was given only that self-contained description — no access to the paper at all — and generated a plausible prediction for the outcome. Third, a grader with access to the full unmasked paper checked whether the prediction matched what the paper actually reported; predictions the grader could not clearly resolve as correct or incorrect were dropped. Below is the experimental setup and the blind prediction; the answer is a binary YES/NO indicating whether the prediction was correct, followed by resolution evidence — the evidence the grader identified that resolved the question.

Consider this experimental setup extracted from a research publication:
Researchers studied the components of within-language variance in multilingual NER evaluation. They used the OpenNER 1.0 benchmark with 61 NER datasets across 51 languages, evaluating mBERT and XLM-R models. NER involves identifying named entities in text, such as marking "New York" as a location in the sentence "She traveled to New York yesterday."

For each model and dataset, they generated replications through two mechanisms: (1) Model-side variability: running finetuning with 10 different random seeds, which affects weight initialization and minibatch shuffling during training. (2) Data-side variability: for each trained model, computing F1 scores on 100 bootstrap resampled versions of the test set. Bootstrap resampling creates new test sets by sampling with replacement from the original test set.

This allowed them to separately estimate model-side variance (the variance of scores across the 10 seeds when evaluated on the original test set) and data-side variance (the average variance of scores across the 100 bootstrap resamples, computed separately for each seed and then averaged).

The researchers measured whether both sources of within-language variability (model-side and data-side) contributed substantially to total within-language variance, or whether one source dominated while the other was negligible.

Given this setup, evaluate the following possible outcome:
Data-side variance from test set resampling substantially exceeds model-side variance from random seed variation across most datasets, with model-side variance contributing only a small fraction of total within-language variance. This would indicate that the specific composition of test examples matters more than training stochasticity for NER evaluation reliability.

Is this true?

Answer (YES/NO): NO